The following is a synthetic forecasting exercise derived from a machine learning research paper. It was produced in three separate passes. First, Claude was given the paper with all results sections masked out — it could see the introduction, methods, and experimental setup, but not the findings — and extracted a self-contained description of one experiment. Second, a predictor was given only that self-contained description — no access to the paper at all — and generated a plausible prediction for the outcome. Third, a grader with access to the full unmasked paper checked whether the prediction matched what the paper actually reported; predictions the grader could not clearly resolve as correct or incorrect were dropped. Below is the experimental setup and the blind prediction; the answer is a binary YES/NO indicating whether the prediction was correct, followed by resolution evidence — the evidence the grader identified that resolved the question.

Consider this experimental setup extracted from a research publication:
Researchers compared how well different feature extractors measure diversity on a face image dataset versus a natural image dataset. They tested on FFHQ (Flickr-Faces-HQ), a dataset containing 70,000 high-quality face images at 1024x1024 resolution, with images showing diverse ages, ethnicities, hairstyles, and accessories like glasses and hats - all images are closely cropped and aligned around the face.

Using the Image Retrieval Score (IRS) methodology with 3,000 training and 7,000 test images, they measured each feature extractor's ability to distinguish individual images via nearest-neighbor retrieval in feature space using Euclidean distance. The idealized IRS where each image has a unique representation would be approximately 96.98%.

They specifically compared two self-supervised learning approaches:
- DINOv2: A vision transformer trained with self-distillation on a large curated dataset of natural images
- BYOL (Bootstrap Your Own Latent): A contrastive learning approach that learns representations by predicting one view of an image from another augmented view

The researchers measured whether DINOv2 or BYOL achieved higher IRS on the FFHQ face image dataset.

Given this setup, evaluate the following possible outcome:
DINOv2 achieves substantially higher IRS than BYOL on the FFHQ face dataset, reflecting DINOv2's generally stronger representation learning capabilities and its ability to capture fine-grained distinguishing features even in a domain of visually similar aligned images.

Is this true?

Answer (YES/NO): NO